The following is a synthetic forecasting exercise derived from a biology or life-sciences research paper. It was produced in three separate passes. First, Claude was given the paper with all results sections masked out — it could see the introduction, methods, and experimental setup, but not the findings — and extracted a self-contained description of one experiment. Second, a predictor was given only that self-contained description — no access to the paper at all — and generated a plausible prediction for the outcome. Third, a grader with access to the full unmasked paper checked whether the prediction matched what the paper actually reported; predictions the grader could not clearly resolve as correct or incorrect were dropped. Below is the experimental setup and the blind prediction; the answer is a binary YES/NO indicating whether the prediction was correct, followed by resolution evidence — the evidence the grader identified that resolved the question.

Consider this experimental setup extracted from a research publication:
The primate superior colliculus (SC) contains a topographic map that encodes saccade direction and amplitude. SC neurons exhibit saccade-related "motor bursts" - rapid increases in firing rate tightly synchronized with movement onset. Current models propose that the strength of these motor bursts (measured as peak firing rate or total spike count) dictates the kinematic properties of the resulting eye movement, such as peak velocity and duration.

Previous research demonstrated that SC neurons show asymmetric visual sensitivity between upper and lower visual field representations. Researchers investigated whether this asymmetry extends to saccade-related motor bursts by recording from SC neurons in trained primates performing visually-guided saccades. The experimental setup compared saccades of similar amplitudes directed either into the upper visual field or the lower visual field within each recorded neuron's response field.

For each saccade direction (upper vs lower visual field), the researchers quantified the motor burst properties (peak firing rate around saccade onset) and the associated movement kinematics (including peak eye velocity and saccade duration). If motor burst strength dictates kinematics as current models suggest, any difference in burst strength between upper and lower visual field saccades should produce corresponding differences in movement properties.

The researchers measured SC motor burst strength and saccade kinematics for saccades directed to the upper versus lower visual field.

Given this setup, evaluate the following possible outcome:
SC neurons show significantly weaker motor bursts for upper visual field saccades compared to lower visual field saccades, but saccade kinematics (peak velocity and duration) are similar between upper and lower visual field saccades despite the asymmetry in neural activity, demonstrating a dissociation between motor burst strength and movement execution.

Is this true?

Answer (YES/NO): YES